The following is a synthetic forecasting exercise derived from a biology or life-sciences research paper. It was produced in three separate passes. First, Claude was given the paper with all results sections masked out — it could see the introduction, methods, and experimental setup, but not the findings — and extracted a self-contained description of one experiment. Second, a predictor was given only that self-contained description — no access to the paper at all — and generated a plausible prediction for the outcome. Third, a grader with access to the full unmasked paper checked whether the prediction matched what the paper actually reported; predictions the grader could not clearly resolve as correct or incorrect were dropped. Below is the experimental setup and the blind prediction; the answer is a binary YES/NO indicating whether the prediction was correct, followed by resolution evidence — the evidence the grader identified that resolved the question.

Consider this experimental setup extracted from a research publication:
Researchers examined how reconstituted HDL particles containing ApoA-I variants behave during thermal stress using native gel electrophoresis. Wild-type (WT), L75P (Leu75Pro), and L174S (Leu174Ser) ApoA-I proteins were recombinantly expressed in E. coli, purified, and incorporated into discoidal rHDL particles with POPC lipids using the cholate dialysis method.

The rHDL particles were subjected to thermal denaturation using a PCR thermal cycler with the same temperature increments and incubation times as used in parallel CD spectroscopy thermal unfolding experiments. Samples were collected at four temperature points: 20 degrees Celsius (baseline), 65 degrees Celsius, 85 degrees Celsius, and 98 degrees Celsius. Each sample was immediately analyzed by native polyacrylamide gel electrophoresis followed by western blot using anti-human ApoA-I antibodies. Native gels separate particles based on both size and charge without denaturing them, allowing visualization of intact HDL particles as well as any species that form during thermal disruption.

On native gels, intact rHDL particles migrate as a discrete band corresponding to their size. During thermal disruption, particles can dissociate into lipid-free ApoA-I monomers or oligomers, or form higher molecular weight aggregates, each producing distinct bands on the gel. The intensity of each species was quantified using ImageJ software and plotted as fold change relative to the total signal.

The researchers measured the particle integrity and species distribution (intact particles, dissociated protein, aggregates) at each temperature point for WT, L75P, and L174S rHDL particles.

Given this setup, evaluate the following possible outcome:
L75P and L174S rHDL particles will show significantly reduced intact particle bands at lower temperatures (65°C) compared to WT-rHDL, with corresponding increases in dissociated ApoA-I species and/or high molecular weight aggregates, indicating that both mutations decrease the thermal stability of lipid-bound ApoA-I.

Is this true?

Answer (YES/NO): NO